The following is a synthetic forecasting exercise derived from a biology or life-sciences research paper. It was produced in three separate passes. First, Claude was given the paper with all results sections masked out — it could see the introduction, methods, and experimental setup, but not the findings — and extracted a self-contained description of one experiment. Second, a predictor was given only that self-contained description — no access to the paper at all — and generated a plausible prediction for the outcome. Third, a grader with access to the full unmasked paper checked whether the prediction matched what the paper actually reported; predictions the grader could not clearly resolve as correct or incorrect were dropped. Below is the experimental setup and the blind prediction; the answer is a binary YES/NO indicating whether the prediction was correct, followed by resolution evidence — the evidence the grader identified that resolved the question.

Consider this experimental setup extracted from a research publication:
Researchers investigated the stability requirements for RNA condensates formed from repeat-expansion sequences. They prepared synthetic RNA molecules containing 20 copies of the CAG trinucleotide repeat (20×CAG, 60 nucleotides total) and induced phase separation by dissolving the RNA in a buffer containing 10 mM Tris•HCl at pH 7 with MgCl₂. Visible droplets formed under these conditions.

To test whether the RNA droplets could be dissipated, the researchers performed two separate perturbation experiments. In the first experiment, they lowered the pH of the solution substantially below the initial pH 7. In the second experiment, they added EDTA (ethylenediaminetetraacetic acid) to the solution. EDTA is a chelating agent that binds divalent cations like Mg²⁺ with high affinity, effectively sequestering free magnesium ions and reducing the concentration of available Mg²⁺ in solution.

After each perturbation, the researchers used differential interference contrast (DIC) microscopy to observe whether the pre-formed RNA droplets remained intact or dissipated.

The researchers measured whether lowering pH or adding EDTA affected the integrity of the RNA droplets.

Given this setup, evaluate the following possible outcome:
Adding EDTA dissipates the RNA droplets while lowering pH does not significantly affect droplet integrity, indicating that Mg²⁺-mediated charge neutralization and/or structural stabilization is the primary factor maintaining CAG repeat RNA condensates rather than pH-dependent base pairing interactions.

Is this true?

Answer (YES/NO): NO